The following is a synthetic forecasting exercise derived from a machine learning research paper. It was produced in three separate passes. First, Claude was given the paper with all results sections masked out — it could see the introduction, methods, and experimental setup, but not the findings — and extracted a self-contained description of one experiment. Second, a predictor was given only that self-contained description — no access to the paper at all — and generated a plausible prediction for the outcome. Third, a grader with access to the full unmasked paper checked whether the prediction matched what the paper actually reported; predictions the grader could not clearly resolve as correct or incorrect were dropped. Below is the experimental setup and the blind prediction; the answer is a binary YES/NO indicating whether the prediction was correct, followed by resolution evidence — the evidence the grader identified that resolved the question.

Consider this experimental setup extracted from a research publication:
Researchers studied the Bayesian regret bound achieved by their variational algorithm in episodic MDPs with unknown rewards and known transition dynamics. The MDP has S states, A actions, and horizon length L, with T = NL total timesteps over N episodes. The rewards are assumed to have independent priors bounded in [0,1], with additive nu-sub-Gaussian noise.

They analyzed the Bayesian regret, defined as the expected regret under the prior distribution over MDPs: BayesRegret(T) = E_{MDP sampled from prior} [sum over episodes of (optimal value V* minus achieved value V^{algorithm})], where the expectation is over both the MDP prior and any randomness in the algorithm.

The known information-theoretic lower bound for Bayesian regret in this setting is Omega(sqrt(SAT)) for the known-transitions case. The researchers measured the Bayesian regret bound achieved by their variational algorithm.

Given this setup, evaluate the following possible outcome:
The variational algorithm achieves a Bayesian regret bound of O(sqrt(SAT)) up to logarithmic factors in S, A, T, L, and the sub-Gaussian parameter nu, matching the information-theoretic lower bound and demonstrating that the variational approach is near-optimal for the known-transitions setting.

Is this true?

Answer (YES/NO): YES